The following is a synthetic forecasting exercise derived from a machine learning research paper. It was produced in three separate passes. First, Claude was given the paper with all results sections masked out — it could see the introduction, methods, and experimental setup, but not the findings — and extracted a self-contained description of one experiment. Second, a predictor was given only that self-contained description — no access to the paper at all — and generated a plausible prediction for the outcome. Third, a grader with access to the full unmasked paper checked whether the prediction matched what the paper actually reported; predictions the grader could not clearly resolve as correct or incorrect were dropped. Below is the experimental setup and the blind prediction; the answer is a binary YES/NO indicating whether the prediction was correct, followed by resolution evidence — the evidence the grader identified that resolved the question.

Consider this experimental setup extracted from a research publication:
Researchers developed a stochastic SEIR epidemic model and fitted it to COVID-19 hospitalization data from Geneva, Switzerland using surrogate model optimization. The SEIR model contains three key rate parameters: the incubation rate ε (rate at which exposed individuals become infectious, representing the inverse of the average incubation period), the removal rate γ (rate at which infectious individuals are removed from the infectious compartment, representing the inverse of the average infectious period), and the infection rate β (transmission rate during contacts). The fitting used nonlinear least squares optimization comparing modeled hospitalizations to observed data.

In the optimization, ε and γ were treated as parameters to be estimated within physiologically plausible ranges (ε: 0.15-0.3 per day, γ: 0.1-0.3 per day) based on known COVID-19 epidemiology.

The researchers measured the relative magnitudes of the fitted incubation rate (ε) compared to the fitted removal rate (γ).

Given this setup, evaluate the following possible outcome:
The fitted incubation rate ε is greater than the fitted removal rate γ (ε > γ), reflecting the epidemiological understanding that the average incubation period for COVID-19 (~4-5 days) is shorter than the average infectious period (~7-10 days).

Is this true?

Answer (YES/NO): YES